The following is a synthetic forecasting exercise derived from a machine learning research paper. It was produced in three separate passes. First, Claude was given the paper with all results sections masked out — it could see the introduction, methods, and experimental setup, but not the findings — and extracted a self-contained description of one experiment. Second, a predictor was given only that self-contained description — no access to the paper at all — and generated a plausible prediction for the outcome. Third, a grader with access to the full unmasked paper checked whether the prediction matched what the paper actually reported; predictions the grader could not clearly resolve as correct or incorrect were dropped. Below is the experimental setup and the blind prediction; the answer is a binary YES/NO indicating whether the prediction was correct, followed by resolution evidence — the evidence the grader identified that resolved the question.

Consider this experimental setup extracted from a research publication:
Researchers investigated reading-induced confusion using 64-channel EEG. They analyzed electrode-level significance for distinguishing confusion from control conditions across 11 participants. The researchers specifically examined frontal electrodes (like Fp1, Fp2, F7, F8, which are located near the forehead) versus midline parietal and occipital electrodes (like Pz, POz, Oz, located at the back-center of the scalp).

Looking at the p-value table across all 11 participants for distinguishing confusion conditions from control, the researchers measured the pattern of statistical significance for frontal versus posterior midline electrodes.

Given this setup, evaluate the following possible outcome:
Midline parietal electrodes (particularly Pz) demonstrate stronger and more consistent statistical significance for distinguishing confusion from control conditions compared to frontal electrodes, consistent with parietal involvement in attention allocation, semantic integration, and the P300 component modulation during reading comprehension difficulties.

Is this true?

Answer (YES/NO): NO